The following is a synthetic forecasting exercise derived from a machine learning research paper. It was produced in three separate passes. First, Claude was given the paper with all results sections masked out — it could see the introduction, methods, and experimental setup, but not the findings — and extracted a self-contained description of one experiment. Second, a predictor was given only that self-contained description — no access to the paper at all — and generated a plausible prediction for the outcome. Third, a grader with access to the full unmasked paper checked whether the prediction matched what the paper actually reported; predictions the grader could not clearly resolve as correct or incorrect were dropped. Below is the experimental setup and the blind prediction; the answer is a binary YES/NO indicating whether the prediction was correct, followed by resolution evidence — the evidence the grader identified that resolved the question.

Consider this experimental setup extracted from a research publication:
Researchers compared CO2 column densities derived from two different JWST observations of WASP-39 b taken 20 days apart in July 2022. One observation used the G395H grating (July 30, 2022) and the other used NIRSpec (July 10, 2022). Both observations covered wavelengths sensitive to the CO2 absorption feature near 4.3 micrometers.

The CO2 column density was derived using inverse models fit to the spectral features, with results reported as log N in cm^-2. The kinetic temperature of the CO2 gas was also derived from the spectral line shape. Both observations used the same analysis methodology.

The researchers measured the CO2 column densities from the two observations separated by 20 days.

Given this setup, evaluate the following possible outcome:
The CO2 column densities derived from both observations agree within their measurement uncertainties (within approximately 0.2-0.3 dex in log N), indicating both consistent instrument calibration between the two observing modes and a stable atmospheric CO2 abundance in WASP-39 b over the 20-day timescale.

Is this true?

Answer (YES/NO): NO